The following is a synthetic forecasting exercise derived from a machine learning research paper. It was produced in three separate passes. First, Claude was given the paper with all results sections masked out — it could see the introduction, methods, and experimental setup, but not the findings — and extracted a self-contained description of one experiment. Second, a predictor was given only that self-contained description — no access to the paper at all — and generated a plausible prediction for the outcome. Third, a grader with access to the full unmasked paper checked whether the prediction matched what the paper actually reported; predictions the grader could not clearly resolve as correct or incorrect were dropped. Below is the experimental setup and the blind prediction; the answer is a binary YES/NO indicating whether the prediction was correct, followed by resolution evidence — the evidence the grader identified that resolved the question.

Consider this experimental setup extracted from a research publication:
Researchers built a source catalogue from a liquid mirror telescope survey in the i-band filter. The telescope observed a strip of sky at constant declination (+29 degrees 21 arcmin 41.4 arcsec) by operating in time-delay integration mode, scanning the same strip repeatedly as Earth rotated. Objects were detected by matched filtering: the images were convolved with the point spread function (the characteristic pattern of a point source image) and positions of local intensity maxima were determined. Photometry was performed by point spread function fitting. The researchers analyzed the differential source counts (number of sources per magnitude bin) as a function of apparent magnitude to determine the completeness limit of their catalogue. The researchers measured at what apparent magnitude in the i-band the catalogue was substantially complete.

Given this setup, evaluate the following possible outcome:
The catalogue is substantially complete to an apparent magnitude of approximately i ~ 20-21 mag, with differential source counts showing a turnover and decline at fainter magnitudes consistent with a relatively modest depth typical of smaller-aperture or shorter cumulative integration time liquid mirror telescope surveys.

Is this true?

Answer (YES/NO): NO